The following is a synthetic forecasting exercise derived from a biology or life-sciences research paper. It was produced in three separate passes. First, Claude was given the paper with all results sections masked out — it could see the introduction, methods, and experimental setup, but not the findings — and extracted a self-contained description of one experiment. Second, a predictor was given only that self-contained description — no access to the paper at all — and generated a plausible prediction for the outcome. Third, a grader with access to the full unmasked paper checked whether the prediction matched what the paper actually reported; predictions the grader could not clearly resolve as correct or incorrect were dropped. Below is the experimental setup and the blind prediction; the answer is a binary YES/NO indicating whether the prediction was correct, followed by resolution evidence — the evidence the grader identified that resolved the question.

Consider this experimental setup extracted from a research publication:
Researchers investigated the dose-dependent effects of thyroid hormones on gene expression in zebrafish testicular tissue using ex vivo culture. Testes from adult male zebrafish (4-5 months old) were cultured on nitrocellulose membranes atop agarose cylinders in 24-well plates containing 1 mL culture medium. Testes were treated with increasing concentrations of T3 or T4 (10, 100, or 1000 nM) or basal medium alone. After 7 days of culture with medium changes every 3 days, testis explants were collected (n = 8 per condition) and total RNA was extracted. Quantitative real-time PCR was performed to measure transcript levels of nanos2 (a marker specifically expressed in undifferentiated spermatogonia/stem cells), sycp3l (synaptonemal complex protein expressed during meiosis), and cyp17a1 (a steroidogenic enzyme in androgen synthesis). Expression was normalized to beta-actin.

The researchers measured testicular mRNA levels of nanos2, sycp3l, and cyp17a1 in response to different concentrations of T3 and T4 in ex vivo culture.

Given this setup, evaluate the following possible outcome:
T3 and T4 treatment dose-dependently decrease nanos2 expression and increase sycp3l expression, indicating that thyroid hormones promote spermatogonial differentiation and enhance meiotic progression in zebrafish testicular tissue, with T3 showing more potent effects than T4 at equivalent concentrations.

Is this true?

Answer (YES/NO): NO